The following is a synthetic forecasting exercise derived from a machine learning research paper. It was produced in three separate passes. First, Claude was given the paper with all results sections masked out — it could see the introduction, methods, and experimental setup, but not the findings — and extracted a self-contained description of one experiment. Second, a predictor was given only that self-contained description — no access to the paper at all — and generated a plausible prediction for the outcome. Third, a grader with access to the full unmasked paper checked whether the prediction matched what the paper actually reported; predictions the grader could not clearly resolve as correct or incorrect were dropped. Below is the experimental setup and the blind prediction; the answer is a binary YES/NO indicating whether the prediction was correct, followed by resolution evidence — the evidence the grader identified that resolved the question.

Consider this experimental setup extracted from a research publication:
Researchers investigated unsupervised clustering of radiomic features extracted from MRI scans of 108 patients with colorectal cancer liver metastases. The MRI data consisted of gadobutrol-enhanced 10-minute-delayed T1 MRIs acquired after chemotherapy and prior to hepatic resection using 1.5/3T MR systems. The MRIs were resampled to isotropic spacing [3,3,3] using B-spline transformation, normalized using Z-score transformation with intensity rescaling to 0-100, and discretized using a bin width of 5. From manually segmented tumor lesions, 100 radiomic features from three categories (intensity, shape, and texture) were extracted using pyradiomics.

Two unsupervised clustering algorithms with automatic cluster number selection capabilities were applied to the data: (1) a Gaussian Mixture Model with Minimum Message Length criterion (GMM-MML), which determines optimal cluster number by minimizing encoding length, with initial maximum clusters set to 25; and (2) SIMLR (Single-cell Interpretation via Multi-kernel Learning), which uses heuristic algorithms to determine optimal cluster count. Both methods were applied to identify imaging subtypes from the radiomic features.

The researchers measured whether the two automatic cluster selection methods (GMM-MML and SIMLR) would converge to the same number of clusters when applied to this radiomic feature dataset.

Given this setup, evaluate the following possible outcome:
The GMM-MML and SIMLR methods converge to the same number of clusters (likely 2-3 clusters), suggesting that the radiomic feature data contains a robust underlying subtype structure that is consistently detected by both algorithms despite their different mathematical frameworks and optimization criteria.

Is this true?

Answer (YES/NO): YES